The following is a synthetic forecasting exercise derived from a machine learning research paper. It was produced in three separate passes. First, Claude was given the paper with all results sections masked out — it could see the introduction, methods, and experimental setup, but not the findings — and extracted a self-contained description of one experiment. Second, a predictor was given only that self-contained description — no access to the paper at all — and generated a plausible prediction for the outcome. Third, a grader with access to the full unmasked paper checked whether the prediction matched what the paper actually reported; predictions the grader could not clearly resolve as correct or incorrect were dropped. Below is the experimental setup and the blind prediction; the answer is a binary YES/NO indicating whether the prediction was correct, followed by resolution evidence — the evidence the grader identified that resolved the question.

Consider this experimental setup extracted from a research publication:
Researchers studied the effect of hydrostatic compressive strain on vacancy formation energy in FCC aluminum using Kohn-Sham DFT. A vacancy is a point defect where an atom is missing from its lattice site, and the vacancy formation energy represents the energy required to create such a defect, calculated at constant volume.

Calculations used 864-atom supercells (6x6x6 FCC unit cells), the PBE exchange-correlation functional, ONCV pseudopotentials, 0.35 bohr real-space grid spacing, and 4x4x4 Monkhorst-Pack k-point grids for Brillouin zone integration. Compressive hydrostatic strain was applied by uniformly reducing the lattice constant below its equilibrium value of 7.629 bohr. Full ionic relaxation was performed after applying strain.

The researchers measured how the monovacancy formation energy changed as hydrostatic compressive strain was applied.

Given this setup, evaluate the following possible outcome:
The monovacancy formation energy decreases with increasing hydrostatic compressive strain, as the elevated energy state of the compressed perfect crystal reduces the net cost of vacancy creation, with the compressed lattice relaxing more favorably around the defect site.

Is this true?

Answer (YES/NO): YES